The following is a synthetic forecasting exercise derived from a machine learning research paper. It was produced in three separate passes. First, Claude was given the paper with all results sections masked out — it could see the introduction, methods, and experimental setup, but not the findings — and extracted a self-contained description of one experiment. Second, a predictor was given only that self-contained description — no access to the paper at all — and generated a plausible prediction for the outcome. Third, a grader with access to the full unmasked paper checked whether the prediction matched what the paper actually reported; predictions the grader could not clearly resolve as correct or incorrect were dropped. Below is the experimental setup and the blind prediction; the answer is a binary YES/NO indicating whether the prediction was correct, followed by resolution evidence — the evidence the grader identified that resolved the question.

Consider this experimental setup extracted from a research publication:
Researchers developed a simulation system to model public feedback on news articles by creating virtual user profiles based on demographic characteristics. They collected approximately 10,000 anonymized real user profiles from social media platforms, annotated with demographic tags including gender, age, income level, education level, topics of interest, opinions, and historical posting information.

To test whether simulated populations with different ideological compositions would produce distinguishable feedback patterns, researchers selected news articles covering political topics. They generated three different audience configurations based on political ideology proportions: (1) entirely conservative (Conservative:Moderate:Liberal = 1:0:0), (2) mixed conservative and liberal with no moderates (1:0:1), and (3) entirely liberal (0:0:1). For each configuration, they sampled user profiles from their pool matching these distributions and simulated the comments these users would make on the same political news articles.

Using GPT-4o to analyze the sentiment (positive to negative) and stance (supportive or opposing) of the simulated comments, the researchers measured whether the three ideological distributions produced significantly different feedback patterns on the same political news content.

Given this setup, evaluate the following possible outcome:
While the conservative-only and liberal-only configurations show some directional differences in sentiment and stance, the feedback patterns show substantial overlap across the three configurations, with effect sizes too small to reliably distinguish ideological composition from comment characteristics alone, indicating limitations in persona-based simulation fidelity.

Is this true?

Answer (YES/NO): NO